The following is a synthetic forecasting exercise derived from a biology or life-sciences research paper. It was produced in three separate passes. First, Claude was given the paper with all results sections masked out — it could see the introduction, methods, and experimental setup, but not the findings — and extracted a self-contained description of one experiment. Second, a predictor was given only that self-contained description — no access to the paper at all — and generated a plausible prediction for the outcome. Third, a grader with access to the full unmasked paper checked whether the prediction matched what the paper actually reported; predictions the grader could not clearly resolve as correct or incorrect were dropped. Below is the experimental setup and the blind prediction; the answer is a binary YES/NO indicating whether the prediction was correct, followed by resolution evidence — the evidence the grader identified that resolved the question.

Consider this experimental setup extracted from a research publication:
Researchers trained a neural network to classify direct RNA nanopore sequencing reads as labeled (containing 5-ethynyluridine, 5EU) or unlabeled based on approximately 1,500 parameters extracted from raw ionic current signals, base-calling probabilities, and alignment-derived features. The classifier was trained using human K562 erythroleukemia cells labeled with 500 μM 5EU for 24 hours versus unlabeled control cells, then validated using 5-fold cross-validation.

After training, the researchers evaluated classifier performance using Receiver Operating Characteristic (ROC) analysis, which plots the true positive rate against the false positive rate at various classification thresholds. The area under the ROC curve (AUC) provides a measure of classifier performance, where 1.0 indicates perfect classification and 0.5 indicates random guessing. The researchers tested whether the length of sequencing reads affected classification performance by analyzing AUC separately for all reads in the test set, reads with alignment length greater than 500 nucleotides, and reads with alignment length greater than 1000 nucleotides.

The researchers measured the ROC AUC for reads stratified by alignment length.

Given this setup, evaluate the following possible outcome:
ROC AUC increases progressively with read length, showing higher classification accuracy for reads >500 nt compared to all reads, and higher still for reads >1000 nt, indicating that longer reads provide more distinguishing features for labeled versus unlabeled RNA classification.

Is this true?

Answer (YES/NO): NO